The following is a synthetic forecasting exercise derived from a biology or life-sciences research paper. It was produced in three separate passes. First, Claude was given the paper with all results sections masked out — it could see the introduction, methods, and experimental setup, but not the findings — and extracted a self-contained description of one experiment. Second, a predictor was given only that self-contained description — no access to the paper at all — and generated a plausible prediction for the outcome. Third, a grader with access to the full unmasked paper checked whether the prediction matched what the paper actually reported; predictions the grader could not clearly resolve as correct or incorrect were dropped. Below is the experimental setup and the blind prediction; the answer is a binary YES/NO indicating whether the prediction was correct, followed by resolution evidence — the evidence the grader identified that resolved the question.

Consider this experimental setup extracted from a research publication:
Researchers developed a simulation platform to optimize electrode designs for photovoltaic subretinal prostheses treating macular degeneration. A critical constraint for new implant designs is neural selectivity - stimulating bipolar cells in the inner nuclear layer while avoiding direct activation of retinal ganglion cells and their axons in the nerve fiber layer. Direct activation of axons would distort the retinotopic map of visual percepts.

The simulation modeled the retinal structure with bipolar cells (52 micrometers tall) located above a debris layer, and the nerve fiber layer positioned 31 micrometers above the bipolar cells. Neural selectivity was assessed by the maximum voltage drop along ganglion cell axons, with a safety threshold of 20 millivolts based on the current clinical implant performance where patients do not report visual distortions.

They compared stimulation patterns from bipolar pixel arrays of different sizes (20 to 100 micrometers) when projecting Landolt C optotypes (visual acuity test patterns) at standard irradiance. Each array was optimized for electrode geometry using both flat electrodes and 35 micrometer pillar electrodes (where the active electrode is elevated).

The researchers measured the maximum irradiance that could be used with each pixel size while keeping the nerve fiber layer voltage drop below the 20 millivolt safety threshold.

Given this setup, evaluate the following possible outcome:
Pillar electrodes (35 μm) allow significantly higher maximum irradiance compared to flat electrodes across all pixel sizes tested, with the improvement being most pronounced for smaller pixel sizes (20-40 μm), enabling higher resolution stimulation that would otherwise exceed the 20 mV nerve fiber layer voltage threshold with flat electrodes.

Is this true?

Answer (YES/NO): NO